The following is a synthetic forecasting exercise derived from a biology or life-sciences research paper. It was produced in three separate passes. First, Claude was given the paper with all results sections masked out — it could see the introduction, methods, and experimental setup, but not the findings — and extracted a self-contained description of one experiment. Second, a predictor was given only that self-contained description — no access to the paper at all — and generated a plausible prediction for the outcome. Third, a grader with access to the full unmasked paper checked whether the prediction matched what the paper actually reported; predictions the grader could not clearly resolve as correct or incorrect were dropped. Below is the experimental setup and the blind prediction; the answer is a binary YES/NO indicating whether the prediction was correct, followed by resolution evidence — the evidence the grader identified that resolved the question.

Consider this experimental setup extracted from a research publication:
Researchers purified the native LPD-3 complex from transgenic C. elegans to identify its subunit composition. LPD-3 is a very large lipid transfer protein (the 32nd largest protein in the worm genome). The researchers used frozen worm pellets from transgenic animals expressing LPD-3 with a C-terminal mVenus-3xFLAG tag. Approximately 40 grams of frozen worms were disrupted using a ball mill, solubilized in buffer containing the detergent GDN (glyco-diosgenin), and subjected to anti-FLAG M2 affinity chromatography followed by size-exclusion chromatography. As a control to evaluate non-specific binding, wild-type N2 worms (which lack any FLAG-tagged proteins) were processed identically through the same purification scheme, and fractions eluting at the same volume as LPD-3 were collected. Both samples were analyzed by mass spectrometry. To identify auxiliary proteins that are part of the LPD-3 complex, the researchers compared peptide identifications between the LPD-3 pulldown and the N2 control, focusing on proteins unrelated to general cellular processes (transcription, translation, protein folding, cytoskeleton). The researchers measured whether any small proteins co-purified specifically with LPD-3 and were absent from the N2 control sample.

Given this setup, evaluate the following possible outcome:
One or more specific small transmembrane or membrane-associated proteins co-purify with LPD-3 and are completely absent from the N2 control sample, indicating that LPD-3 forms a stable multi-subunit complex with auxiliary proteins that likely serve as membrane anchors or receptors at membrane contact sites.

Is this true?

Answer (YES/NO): YES